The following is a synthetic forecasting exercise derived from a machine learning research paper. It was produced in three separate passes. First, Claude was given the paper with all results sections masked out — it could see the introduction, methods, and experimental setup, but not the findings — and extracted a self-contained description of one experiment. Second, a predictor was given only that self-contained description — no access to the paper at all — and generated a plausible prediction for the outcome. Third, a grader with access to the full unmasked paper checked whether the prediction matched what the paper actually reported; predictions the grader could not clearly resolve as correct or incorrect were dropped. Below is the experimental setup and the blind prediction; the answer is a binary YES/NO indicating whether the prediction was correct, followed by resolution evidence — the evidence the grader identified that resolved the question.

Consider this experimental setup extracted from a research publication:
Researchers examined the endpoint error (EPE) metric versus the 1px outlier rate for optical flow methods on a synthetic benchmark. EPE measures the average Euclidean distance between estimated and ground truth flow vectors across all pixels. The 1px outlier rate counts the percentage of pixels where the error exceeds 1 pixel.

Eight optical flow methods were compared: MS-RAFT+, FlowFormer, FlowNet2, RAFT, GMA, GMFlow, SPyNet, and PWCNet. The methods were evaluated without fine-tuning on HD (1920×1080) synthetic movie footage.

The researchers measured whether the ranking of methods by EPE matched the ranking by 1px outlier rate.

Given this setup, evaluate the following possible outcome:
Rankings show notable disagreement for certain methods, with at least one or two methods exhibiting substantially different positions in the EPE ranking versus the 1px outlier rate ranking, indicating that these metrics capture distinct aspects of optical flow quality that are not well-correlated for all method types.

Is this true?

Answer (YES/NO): YES